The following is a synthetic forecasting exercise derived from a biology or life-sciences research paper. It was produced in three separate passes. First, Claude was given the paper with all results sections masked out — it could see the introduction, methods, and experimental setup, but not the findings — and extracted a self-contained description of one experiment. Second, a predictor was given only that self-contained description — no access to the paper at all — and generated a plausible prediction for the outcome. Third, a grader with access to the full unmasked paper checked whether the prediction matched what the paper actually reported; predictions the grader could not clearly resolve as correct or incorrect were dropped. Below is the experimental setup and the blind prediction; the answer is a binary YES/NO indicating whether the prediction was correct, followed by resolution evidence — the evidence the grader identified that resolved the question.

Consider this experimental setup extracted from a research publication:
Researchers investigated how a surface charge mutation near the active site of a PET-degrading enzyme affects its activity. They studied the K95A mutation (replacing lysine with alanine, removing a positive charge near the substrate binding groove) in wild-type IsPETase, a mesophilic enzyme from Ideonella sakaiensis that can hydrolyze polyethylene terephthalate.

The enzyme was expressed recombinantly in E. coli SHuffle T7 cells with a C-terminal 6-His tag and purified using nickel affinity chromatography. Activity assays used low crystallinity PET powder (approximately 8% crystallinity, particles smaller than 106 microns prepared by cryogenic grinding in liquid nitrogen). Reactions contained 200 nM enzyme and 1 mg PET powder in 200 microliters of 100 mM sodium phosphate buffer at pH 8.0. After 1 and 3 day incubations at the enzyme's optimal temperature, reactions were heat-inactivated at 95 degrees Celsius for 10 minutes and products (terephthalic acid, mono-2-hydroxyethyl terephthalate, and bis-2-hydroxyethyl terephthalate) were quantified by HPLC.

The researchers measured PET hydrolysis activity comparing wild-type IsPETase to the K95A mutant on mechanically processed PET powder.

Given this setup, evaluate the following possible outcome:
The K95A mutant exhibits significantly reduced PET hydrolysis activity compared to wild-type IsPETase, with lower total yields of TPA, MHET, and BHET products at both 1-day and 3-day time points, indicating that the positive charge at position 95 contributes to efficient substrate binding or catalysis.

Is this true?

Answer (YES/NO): YES